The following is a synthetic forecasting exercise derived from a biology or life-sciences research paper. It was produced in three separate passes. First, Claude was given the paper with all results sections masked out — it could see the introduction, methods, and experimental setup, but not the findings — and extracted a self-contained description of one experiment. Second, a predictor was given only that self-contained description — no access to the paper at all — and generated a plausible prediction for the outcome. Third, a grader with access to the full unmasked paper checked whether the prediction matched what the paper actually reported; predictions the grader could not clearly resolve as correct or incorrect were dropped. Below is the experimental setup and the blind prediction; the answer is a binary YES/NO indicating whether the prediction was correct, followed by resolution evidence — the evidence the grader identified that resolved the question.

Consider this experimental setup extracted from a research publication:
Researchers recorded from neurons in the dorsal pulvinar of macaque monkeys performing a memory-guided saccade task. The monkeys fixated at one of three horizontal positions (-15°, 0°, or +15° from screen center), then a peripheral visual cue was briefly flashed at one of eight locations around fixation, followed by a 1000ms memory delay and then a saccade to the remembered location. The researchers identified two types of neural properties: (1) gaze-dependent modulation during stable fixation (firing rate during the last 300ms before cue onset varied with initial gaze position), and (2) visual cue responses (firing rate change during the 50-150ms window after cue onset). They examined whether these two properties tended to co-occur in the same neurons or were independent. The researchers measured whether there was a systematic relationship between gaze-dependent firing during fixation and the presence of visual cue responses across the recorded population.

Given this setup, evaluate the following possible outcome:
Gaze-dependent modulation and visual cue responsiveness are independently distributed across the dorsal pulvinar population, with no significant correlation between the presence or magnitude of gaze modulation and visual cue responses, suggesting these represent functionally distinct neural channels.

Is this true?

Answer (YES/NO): YES